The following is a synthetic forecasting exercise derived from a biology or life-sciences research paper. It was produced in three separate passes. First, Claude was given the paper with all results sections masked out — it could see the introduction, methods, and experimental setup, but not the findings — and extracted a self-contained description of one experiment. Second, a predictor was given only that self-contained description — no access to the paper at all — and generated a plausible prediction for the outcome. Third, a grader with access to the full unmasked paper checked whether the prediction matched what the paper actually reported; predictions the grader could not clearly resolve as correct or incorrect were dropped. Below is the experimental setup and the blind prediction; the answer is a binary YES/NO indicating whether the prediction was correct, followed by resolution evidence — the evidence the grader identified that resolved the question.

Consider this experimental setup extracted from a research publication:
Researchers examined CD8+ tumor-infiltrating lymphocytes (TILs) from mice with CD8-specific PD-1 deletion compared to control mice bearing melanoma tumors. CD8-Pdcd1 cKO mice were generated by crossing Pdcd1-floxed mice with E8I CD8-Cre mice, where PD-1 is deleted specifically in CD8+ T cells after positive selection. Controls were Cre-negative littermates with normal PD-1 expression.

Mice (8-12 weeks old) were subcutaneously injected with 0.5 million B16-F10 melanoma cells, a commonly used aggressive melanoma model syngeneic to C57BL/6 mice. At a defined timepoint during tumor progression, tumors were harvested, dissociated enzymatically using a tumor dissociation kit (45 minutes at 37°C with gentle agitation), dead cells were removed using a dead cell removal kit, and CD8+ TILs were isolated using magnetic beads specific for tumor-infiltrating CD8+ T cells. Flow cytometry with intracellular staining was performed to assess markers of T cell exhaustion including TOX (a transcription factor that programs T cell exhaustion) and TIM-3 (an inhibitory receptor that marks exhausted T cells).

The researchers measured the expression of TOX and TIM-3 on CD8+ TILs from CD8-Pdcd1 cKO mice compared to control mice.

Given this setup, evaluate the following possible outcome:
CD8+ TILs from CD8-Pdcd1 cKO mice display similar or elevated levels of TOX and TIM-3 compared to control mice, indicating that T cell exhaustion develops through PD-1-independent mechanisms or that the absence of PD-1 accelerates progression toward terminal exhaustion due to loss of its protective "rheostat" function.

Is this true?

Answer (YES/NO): YES